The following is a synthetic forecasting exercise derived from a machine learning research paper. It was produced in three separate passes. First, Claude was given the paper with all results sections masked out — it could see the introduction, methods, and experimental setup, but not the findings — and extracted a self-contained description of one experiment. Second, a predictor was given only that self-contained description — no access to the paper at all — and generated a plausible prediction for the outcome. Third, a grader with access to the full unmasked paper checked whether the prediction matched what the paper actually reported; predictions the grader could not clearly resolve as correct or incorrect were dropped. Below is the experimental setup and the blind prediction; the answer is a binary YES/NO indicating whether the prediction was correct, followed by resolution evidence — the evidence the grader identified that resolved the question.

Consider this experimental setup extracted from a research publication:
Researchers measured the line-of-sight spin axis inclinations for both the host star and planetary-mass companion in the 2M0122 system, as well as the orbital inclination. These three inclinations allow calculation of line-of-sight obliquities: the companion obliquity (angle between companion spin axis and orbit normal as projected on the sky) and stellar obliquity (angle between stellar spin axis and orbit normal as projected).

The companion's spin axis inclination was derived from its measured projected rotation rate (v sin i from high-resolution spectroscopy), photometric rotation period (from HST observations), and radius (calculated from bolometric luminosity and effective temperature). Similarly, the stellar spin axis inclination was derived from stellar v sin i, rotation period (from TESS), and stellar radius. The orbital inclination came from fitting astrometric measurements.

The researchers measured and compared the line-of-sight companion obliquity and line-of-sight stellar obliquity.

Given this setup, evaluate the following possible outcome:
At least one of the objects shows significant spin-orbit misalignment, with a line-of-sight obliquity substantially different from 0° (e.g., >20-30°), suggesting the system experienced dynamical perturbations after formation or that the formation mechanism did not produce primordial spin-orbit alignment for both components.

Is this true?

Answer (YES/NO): YES